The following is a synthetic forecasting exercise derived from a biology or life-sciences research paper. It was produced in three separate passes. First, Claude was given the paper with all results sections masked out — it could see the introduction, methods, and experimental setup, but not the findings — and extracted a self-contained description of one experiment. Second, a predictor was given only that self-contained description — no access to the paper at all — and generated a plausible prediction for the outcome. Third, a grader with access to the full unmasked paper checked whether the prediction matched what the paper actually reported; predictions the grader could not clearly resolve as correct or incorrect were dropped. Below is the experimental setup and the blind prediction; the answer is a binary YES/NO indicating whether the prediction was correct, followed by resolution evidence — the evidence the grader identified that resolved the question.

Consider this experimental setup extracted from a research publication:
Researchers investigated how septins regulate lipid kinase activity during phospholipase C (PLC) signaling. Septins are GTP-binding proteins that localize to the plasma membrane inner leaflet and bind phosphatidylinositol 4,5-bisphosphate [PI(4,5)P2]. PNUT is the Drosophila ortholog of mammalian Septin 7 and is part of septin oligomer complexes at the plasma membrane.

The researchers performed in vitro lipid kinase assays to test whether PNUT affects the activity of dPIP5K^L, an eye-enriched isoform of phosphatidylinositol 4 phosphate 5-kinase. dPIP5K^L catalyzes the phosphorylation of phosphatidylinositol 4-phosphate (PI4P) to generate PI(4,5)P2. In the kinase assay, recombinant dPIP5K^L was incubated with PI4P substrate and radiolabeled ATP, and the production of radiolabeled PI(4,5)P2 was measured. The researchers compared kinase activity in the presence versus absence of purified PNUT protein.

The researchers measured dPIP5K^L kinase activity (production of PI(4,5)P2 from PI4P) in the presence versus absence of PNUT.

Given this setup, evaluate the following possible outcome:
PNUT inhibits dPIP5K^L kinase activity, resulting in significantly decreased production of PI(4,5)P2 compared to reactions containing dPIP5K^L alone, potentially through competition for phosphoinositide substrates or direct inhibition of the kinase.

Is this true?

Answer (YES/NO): YES